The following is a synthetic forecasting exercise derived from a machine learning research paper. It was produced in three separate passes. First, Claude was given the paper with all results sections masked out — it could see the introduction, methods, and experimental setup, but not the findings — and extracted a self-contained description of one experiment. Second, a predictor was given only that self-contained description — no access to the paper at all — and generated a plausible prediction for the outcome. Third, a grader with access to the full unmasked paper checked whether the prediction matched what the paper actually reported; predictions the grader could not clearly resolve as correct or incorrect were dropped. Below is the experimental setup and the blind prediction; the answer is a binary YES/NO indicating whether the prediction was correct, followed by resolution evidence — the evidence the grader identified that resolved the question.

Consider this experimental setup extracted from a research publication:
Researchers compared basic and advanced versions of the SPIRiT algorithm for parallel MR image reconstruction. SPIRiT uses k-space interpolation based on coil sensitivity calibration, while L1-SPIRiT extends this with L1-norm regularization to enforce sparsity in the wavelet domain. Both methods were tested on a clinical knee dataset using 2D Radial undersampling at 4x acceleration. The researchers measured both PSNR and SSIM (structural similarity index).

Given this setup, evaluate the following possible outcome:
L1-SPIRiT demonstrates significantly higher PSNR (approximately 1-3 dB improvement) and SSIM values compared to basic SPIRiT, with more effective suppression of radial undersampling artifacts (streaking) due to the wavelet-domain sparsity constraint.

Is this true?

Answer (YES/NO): NO